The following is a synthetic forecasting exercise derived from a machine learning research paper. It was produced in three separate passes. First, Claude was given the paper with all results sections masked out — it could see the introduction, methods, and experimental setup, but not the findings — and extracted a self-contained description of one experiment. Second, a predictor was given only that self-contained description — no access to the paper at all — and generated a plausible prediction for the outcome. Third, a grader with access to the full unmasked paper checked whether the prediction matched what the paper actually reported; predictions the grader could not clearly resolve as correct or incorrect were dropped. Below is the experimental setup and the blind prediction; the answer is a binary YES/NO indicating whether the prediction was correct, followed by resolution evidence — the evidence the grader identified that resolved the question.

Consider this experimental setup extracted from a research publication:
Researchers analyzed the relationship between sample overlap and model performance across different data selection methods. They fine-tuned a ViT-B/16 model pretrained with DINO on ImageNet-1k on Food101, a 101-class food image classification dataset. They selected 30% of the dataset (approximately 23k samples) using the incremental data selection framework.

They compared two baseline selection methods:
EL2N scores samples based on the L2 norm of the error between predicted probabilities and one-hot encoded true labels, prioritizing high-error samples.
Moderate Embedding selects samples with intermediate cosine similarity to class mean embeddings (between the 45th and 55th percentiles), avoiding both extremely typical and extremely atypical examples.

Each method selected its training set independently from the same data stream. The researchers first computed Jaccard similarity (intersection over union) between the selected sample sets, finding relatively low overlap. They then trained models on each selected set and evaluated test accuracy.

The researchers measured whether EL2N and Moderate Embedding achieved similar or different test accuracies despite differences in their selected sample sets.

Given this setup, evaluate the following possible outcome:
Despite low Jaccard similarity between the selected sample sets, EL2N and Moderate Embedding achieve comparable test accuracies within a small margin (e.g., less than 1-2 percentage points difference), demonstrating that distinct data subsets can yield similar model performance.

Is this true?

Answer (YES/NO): YES